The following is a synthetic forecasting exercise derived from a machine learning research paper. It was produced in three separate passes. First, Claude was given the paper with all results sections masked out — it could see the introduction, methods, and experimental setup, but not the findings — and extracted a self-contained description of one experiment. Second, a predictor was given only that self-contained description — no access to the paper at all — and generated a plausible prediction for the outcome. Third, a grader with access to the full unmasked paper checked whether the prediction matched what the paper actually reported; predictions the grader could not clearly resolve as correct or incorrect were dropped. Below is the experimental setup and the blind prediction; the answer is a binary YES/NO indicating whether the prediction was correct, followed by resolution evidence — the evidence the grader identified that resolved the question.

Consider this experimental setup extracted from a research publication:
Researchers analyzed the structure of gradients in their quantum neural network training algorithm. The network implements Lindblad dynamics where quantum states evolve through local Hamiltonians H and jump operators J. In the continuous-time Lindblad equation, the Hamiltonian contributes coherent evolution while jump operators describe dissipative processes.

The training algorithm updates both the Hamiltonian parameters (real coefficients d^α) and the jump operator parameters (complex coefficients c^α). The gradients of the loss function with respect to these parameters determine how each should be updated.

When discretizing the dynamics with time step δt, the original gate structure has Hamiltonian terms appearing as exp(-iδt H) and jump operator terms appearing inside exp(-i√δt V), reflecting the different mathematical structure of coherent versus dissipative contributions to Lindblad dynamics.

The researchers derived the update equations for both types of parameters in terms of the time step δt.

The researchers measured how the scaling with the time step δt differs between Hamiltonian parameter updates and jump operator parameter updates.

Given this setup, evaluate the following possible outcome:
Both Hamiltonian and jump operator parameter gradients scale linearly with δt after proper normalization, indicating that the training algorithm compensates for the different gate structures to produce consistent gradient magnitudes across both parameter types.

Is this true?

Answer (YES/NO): NO